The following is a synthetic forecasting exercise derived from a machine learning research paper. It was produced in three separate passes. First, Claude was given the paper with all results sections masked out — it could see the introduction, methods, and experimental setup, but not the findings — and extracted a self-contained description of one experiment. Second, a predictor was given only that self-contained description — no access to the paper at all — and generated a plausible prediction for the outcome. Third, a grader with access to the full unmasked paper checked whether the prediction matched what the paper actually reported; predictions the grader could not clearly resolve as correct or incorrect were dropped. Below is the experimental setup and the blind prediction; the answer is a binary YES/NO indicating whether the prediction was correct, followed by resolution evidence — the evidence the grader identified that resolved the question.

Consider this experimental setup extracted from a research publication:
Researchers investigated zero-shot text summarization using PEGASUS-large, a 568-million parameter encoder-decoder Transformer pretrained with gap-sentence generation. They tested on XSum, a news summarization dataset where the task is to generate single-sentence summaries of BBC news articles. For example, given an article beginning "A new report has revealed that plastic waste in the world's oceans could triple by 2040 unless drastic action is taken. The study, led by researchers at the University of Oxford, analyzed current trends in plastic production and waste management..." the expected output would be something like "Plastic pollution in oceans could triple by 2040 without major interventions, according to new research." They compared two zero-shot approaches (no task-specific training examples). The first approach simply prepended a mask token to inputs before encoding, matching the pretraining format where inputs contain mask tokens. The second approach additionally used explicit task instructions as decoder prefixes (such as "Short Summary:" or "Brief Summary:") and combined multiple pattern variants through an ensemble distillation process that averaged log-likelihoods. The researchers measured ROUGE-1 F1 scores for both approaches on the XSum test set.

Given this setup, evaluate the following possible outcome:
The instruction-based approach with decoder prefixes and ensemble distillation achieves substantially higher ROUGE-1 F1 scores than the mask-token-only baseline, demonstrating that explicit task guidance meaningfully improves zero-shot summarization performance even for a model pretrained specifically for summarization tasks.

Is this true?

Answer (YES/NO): NO